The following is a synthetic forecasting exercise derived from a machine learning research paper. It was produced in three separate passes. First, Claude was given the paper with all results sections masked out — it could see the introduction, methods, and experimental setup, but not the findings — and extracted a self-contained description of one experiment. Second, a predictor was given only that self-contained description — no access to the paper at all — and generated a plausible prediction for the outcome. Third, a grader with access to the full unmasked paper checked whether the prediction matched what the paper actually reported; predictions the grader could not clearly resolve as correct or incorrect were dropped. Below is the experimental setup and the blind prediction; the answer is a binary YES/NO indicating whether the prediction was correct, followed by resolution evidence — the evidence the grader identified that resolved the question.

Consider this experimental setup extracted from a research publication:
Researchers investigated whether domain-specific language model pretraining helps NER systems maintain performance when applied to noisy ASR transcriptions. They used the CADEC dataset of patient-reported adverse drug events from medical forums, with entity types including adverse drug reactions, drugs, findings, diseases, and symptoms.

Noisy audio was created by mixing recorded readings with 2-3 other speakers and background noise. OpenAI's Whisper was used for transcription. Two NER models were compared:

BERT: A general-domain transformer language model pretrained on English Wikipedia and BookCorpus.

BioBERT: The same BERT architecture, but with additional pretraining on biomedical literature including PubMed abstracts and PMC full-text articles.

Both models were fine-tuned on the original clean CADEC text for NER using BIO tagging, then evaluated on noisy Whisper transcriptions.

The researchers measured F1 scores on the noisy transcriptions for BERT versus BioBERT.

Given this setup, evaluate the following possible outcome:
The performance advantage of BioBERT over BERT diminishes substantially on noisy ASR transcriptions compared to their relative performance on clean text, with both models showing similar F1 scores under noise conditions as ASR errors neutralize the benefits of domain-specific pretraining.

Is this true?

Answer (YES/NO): YES